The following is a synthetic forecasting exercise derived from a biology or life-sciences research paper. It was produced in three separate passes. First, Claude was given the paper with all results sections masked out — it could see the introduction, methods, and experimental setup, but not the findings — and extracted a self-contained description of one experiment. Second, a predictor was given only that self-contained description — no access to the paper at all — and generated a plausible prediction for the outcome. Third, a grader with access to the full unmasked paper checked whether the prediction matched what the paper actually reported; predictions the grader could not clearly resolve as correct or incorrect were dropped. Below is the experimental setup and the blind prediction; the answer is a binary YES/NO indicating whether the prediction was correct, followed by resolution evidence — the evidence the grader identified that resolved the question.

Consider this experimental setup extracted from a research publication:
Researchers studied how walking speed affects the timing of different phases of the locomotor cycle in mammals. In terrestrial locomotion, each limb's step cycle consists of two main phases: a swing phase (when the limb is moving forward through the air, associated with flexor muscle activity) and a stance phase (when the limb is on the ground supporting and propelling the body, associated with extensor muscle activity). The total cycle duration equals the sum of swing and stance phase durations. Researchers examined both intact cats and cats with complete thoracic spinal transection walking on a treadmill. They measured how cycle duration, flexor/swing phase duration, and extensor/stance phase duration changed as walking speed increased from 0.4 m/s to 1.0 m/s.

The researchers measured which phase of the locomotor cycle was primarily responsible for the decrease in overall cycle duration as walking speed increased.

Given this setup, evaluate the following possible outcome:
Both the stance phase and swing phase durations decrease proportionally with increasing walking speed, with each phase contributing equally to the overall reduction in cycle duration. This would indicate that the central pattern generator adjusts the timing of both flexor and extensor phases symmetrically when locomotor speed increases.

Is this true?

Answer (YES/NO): NO